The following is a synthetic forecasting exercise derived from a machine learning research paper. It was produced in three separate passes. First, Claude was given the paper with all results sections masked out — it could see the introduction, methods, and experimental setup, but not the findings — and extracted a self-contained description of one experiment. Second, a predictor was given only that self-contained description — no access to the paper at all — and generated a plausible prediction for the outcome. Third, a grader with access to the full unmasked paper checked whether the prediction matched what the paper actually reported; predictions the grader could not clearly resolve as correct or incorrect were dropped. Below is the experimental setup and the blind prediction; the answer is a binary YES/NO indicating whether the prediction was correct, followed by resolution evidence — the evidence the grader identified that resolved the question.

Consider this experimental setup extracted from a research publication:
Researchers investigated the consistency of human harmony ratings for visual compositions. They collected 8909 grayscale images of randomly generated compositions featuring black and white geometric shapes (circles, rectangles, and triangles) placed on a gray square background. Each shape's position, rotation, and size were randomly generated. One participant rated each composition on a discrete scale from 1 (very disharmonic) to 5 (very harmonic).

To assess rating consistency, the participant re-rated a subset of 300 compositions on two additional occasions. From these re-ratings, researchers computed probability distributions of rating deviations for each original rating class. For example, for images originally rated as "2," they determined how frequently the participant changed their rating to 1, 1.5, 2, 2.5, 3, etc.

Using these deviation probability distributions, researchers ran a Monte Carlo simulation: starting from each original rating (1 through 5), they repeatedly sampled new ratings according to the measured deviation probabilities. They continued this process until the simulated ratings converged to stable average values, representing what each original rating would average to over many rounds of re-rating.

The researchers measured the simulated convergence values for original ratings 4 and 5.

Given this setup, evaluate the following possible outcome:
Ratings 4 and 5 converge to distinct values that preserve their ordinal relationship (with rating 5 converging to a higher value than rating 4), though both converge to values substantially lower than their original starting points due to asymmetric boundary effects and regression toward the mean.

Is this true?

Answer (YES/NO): NO